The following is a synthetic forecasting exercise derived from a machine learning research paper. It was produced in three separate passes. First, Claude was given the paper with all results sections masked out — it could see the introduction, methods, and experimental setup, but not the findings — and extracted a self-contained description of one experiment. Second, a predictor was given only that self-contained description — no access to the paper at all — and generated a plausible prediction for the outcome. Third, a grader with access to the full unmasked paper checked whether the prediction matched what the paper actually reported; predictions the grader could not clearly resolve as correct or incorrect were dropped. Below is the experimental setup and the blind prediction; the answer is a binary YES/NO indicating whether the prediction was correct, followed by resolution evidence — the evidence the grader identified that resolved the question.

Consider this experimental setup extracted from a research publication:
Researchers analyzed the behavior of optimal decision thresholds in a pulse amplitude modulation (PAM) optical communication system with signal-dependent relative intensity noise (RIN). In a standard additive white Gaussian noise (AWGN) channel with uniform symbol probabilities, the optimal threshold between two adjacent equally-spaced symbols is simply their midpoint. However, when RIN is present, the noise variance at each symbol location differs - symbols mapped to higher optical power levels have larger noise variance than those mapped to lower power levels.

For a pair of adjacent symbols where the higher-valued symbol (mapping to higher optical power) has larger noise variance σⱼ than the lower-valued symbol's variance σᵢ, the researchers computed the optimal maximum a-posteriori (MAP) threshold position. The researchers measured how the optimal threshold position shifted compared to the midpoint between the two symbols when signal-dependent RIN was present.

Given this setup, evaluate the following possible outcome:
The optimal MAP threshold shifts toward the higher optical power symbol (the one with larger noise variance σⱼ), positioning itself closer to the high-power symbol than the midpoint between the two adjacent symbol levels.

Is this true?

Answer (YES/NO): NO